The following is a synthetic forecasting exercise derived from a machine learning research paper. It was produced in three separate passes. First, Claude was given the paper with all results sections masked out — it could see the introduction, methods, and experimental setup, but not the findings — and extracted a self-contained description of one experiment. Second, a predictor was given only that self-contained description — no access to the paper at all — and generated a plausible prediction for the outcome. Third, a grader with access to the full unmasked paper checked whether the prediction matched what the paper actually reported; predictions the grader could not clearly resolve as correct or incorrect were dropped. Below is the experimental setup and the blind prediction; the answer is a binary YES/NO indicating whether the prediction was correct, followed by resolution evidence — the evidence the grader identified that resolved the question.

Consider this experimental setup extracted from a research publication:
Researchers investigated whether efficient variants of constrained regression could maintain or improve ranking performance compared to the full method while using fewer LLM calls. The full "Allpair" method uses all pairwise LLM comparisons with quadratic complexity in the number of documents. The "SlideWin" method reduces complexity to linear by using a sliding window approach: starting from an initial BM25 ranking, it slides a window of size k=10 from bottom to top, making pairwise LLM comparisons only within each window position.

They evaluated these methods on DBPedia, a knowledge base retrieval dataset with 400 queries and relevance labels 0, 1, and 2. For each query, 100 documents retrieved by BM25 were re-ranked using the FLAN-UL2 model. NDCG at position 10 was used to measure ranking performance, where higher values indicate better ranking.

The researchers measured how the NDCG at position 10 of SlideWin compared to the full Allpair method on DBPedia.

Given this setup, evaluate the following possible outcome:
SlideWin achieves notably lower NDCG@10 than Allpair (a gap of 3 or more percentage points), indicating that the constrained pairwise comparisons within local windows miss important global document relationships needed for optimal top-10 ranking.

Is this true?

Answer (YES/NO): NO